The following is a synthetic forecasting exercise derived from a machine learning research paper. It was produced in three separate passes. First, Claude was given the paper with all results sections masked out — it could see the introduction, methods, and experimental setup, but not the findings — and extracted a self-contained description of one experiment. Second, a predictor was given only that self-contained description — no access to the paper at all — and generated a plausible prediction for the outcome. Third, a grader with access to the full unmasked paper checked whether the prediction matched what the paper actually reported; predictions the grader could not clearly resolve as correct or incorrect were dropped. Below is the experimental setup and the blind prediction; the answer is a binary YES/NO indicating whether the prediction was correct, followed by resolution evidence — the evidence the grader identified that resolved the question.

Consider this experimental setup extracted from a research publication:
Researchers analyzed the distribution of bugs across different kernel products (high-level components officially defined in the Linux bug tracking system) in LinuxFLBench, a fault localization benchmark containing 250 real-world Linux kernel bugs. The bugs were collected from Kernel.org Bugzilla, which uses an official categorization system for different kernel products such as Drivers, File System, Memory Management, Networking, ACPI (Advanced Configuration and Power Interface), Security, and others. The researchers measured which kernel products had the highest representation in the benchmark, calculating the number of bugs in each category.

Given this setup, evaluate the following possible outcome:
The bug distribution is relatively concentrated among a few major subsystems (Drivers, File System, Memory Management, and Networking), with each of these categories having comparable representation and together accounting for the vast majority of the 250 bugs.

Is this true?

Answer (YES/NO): NO